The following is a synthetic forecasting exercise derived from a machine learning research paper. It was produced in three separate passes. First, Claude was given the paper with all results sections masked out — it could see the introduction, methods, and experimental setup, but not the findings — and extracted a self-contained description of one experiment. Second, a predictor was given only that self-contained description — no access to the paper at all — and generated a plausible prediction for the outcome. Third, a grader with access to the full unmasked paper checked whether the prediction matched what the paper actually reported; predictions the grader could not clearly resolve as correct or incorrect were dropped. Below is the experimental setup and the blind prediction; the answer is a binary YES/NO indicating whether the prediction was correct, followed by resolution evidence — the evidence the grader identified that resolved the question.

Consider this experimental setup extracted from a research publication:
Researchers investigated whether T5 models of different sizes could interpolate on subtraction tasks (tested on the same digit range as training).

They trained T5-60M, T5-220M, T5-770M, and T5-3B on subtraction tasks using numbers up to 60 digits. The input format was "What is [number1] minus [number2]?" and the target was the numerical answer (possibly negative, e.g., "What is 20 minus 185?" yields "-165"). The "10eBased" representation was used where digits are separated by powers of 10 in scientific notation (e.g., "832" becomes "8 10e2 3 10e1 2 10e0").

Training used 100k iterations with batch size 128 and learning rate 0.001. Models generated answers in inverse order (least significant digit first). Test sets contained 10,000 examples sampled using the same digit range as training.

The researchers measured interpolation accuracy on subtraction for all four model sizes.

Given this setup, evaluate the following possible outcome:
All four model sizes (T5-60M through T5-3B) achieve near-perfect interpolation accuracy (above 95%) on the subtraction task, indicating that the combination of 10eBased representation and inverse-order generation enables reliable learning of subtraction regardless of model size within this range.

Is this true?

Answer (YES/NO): NO